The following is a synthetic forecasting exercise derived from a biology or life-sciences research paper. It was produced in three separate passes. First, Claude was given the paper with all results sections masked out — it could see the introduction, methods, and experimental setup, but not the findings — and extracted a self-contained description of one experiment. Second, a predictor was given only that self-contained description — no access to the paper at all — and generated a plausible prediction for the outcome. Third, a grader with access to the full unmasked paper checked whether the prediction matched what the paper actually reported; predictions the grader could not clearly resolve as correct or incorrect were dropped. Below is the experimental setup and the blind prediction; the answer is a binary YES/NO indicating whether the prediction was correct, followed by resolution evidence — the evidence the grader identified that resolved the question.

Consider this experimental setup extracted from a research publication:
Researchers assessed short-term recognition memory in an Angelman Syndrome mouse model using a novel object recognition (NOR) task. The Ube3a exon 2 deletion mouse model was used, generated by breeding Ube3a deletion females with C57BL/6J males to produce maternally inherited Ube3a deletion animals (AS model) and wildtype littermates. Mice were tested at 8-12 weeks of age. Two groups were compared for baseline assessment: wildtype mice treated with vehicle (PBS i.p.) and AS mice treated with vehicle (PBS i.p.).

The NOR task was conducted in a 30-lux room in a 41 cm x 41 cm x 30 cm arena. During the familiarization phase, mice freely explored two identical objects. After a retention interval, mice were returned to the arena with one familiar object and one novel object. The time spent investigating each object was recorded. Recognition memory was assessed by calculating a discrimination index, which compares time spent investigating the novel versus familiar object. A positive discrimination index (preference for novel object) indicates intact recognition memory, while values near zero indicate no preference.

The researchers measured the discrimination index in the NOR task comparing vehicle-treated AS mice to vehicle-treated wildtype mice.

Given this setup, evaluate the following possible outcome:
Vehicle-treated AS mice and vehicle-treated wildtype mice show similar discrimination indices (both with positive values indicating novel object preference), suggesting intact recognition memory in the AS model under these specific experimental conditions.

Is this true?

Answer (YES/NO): NO